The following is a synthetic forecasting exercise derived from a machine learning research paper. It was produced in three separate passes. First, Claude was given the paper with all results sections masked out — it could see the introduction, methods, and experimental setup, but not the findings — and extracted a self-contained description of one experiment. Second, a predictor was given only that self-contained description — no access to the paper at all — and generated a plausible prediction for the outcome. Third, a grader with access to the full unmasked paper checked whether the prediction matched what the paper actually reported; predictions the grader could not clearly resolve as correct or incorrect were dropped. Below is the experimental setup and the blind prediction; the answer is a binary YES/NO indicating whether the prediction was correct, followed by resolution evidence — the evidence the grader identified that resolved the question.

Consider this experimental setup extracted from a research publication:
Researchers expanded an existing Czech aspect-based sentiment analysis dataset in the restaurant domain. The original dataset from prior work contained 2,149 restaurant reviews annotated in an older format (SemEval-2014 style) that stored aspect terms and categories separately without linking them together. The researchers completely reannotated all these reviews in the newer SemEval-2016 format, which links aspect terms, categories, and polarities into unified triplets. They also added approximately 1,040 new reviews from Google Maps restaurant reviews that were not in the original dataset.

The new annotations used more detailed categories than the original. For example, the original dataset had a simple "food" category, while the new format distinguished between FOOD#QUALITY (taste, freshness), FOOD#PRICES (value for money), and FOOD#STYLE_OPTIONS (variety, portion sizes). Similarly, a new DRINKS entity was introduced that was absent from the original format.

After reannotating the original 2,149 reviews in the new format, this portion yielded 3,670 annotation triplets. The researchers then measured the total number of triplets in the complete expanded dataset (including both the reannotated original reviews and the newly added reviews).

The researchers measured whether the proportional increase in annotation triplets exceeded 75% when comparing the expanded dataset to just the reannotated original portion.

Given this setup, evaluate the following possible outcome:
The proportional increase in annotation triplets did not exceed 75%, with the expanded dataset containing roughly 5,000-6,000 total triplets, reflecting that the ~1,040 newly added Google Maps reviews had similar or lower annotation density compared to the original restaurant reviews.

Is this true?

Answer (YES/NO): NO